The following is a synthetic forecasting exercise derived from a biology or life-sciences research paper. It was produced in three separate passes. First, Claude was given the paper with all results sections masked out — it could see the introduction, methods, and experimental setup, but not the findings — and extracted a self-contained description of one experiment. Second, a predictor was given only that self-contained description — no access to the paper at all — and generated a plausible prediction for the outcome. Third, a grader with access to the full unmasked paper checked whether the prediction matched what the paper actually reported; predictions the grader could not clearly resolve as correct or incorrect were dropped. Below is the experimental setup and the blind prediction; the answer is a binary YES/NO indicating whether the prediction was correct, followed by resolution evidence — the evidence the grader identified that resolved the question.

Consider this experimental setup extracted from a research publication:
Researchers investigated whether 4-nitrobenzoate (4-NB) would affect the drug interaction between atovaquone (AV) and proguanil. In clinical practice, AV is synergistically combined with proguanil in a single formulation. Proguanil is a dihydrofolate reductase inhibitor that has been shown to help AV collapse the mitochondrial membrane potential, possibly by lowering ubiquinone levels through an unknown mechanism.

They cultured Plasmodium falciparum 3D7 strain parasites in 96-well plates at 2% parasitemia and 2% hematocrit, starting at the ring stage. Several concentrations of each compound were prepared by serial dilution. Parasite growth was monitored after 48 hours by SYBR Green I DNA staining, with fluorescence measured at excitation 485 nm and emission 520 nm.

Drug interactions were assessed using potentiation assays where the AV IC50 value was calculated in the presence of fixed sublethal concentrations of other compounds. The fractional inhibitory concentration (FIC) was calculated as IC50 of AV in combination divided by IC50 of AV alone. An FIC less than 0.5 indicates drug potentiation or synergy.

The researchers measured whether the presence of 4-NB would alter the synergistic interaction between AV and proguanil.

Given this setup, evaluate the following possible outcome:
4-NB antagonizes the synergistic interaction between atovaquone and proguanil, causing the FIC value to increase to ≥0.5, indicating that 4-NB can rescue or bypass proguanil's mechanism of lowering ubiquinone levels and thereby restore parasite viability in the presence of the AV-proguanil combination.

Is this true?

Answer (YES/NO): NO